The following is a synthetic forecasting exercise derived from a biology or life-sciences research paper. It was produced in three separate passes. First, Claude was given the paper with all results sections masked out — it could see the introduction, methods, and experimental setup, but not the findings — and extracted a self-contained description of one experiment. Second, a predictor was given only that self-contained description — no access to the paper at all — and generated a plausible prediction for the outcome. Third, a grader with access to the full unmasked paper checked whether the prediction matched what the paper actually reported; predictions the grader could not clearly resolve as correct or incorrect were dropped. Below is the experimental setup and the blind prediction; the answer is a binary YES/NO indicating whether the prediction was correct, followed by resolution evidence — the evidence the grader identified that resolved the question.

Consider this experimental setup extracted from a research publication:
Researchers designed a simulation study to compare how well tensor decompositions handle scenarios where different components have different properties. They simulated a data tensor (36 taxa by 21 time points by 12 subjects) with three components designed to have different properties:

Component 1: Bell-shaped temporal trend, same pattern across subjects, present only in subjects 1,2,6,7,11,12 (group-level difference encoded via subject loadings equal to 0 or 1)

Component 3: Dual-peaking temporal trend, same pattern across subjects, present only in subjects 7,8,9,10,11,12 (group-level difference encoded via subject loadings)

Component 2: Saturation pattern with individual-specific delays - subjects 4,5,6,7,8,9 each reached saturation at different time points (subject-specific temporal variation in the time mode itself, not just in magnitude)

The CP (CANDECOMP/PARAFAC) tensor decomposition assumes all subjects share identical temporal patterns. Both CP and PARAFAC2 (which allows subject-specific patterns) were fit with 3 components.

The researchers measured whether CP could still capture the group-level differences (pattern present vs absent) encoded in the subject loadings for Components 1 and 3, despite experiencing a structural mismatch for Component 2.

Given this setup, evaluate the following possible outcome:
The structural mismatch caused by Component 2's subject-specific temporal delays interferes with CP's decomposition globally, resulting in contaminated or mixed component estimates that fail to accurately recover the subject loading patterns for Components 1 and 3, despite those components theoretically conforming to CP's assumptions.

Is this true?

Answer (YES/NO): NO